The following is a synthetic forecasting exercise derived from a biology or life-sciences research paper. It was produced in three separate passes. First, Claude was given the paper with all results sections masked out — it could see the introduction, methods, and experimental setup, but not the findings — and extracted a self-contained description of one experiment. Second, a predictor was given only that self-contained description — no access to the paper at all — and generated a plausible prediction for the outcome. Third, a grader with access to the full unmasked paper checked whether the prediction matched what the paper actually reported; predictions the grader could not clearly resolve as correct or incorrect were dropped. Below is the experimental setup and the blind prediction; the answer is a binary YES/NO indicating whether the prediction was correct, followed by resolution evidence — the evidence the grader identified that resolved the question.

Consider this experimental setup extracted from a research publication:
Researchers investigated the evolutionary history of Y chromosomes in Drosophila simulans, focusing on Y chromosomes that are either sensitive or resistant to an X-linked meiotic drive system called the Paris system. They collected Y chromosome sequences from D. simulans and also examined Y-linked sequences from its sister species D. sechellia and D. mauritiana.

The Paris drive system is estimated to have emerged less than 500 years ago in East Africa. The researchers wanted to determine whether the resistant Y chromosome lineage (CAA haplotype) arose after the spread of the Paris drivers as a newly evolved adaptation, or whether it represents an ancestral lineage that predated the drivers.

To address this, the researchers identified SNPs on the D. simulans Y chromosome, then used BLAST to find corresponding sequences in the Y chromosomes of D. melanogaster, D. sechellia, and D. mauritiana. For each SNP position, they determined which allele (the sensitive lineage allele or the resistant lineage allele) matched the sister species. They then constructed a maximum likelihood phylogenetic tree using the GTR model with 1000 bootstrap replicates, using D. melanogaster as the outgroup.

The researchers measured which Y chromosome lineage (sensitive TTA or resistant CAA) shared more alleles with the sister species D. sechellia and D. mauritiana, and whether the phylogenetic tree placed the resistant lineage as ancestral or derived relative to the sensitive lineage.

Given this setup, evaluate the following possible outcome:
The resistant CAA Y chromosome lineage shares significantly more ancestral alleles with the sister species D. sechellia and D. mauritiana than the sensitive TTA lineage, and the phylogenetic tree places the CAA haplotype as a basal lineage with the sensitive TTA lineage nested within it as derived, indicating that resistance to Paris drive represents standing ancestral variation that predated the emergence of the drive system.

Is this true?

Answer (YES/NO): YES